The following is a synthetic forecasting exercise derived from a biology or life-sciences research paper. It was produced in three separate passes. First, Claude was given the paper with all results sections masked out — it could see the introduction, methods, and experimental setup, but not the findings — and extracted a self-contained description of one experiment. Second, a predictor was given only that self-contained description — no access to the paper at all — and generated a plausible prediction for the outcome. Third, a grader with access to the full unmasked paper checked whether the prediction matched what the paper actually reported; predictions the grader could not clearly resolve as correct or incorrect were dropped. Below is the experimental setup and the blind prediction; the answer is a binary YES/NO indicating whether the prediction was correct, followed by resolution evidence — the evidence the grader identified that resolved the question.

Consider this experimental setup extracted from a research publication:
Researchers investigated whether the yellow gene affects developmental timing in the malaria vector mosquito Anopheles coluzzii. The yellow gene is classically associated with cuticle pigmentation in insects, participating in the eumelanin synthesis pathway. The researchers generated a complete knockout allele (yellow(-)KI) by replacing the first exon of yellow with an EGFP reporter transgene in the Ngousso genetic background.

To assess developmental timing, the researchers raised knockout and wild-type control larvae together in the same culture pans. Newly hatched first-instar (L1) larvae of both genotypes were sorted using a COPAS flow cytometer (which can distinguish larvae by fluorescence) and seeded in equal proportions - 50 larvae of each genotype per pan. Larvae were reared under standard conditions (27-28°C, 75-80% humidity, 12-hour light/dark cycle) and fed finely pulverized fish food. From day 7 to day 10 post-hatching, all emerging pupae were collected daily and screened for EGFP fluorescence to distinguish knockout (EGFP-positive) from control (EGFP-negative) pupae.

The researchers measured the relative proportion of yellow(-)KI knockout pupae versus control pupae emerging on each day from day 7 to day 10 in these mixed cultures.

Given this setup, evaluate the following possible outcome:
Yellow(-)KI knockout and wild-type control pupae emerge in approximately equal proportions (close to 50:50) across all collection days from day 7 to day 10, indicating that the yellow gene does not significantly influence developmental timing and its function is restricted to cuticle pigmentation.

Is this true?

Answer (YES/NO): NO